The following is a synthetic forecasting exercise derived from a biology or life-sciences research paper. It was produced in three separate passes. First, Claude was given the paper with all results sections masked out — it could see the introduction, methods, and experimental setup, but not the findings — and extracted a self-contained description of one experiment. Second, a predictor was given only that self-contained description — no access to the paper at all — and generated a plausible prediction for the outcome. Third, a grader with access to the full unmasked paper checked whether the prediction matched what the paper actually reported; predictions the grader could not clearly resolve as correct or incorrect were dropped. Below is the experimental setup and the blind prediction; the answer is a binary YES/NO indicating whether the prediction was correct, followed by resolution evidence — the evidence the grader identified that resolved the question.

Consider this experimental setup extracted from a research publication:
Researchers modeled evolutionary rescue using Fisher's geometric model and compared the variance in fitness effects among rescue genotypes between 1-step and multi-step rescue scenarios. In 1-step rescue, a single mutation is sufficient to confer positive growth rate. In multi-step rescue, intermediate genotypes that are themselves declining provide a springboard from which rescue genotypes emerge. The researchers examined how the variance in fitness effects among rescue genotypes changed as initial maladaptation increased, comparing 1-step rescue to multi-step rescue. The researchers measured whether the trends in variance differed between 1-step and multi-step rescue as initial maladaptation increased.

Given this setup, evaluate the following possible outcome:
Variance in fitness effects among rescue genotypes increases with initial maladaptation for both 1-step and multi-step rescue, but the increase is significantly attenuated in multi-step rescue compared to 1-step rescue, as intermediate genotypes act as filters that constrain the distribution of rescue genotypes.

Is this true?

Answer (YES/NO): NO